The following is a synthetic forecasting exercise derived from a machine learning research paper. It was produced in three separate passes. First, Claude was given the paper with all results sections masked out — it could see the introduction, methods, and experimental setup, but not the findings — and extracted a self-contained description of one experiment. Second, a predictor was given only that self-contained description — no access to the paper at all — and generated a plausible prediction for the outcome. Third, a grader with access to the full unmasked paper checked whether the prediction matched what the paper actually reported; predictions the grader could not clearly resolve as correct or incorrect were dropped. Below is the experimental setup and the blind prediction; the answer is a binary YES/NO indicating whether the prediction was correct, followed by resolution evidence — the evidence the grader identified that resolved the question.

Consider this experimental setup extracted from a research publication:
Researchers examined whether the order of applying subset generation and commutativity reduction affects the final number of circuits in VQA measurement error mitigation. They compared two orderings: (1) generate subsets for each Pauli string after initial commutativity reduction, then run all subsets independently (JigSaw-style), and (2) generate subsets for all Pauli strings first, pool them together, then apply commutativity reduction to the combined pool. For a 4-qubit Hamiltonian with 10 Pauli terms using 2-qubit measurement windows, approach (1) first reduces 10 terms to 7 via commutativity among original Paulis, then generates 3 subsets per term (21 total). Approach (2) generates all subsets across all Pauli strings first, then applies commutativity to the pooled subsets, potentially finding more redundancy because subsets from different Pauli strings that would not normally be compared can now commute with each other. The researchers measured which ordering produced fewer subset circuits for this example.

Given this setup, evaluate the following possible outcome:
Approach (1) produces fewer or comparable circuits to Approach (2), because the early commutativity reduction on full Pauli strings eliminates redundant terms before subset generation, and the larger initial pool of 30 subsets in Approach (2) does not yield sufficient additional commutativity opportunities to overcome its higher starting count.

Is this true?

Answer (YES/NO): NO